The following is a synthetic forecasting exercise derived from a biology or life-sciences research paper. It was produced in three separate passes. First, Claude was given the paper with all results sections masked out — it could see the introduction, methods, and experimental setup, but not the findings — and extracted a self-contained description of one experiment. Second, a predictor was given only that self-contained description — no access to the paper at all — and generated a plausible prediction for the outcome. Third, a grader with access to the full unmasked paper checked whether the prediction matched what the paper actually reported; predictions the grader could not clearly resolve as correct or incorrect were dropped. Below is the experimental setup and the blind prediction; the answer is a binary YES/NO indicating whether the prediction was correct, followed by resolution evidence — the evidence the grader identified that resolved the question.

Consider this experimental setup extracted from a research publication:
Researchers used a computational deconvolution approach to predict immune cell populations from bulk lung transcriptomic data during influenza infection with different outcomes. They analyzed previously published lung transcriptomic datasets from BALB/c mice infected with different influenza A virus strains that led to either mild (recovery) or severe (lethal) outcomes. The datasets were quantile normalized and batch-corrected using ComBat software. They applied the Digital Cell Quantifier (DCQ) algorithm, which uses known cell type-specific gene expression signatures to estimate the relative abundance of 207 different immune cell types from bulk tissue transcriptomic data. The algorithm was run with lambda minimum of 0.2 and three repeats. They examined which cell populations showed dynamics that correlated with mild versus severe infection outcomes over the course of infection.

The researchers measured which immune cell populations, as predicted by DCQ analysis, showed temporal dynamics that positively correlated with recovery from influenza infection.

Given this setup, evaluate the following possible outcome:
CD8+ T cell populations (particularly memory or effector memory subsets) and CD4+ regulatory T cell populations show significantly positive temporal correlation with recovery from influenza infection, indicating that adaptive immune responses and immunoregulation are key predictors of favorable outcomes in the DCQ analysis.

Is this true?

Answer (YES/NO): NO